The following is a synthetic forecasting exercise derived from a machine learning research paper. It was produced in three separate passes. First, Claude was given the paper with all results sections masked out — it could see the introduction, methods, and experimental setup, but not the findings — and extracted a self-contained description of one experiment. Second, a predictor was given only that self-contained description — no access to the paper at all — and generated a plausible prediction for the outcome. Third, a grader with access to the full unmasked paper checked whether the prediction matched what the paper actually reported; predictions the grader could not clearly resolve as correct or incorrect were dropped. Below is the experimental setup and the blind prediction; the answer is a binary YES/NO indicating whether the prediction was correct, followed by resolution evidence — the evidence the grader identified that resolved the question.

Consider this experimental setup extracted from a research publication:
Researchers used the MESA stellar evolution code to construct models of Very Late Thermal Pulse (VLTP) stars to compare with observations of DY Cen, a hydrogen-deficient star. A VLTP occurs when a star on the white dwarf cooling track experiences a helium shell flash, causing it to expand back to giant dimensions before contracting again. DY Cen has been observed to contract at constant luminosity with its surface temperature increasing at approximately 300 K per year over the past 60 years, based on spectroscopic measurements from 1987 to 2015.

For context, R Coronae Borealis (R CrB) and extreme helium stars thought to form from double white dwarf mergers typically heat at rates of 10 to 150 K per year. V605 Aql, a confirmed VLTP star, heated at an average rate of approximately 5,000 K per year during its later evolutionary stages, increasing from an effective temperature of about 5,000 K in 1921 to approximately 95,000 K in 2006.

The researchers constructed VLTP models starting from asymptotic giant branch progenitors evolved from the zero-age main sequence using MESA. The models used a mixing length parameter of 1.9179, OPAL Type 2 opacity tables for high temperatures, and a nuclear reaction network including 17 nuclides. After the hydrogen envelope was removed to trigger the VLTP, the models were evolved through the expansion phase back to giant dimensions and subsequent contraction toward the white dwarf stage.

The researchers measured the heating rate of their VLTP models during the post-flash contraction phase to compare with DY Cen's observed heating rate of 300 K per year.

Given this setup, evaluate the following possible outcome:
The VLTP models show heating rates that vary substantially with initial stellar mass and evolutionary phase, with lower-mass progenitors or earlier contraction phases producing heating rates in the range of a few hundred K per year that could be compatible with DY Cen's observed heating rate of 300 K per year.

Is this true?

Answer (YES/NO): NO